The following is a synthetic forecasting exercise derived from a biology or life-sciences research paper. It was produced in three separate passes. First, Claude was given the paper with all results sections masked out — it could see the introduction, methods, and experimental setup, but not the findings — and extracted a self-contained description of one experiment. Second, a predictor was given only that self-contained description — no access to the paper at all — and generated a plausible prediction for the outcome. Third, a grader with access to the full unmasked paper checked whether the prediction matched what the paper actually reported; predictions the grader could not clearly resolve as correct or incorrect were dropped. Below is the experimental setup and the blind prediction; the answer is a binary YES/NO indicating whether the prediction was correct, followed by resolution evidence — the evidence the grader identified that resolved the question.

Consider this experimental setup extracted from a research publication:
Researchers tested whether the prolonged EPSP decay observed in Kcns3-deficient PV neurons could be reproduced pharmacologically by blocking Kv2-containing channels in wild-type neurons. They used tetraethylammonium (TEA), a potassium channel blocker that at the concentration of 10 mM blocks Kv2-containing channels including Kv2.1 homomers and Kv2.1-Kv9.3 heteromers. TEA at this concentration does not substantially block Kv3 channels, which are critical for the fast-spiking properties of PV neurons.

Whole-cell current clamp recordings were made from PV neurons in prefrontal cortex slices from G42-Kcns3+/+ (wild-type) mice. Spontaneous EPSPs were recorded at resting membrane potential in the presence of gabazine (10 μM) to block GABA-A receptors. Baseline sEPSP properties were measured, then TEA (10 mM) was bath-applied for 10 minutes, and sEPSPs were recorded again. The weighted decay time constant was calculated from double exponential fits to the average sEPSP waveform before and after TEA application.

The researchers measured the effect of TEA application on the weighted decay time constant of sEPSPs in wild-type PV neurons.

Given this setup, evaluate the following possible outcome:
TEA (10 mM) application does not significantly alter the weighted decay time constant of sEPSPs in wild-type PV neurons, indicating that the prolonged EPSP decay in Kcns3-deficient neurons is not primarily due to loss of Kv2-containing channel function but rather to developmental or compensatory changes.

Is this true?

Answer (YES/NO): NO